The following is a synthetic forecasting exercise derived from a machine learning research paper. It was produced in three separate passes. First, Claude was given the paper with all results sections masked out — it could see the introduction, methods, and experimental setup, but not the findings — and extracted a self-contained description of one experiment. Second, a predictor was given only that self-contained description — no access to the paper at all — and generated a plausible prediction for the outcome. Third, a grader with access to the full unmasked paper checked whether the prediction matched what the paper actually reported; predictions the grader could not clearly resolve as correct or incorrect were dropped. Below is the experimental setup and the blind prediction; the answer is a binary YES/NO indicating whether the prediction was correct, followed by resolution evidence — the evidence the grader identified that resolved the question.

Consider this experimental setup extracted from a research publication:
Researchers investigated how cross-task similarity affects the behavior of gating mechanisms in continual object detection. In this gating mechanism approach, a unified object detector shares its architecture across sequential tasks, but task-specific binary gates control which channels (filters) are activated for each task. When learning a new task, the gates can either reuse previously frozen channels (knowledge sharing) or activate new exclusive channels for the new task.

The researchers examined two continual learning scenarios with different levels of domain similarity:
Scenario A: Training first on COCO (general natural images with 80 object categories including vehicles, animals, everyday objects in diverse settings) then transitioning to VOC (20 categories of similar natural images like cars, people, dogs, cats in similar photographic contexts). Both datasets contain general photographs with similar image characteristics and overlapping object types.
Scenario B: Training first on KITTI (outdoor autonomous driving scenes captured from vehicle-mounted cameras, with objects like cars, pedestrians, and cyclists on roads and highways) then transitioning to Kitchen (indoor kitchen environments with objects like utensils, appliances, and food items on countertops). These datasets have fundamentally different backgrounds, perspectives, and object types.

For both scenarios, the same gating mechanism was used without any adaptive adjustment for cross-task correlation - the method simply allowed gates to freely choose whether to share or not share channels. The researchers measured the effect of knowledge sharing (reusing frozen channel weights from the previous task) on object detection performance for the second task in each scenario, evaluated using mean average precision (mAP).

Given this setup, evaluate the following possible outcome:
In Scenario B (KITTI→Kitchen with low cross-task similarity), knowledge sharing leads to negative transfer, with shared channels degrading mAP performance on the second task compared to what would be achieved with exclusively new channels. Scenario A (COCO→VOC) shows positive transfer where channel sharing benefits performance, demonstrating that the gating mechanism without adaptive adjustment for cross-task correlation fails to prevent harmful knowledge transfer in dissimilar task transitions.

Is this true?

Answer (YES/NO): YES